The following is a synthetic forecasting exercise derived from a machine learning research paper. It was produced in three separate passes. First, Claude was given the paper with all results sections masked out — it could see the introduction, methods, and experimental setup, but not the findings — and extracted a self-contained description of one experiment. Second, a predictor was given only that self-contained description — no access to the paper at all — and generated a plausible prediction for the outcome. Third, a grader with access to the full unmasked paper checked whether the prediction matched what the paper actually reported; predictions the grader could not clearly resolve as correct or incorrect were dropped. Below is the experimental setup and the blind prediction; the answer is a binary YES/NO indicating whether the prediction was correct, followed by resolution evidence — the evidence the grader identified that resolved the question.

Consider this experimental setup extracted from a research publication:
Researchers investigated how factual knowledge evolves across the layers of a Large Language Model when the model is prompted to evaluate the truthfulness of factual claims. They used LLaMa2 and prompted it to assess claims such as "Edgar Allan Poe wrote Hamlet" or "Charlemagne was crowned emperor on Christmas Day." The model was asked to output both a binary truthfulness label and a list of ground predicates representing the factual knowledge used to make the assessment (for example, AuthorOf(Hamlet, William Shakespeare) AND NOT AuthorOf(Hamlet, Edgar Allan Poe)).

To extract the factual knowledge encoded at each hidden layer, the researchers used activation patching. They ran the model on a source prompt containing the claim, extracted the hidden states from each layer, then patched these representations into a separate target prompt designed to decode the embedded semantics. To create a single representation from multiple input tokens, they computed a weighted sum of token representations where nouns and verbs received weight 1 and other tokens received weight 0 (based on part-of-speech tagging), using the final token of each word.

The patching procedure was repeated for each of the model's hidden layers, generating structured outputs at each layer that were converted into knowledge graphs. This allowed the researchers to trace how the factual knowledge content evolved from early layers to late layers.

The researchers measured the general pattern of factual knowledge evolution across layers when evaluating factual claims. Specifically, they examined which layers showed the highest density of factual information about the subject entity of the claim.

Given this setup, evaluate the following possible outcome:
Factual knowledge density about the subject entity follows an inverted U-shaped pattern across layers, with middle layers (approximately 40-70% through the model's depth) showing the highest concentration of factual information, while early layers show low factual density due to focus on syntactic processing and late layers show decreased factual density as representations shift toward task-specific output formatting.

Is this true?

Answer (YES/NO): NO